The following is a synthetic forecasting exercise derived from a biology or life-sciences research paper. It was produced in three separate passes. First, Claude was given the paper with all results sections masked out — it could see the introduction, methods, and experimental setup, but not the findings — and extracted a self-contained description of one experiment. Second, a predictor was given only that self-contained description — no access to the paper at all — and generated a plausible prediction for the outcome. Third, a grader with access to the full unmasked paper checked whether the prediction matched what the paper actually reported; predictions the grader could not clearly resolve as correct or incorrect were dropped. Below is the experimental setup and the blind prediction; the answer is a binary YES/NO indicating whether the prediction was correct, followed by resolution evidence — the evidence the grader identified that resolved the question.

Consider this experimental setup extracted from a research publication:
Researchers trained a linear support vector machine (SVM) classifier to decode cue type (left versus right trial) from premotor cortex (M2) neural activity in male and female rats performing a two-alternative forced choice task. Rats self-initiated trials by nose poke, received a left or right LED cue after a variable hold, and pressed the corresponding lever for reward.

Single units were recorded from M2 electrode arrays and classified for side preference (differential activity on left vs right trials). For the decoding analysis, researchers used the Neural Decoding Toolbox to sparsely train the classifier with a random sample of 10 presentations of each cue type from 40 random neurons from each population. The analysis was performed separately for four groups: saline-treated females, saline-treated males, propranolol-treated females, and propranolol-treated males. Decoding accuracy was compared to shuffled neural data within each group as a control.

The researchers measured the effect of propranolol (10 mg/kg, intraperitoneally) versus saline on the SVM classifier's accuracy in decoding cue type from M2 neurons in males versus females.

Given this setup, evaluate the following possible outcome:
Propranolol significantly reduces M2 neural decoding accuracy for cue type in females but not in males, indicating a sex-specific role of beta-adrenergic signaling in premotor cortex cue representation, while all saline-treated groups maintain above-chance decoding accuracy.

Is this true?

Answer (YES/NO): NO